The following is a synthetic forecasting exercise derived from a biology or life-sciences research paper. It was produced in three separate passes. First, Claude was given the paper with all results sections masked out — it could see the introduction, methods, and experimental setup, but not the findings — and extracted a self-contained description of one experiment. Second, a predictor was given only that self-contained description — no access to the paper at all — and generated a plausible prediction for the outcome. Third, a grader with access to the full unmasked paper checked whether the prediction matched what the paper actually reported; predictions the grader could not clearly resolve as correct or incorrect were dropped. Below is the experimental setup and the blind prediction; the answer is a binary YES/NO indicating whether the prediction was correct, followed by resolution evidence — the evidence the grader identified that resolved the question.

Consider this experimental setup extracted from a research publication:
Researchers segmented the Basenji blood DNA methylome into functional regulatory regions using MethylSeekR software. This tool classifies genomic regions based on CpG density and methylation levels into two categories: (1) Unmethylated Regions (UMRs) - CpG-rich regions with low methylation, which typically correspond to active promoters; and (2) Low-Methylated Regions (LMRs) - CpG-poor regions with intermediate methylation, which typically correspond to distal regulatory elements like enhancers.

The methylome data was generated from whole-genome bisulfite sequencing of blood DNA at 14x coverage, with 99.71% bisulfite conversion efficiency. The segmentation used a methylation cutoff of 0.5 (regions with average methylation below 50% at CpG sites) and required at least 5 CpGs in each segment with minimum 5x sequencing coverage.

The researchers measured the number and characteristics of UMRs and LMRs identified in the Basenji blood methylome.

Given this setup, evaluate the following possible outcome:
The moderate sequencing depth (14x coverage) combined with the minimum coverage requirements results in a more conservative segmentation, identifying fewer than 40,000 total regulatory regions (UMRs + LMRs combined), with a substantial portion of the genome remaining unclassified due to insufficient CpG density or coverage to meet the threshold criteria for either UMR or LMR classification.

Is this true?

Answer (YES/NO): NO